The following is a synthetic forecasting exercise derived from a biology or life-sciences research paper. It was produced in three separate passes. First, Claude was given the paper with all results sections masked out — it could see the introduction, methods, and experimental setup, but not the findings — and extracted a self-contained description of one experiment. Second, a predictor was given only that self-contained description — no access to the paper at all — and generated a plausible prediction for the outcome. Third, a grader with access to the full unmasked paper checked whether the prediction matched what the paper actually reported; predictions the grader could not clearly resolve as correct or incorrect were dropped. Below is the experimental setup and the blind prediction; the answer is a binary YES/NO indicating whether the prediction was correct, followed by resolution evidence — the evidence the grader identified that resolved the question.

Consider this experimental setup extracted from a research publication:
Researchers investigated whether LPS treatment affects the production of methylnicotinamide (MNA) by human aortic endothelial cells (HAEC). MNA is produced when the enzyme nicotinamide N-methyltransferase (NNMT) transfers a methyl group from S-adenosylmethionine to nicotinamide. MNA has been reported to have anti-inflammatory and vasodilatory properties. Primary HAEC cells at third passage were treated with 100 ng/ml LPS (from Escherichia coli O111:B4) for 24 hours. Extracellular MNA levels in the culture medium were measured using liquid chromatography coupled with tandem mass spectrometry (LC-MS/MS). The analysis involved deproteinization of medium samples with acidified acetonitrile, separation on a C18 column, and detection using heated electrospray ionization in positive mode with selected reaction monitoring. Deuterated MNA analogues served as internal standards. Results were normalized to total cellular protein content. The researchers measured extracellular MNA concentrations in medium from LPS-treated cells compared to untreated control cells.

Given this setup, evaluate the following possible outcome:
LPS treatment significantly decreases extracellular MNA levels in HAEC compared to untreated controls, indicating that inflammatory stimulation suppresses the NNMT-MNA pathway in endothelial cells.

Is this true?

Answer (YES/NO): YES